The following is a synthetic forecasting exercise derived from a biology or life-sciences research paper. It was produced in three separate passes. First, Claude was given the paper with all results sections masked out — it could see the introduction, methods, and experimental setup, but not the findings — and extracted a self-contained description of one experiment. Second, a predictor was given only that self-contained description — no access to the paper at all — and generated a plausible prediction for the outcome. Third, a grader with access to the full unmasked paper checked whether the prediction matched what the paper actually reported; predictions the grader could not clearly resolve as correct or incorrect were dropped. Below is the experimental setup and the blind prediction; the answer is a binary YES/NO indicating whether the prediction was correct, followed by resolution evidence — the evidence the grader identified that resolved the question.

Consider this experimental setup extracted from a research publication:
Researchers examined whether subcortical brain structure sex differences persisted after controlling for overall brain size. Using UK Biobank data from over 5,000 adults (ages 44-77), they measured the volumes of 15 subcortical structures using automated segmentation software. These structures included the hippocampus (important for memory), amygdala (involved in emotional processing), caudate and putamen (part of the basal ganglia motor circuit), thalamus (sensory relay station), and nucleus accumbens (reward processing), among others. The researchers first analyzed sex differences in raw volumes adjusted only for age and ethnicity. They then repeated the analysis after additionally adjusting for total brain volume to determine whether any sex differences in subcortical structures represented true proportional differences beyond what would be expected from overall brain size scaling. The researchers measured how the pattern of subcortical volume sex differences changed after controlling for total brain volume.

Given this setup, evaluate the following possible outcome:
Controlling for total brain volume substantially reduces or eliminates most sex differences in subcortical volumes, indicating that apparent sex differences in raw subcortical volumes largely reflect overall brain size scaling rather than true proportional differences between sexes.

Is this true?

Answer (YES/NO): YES